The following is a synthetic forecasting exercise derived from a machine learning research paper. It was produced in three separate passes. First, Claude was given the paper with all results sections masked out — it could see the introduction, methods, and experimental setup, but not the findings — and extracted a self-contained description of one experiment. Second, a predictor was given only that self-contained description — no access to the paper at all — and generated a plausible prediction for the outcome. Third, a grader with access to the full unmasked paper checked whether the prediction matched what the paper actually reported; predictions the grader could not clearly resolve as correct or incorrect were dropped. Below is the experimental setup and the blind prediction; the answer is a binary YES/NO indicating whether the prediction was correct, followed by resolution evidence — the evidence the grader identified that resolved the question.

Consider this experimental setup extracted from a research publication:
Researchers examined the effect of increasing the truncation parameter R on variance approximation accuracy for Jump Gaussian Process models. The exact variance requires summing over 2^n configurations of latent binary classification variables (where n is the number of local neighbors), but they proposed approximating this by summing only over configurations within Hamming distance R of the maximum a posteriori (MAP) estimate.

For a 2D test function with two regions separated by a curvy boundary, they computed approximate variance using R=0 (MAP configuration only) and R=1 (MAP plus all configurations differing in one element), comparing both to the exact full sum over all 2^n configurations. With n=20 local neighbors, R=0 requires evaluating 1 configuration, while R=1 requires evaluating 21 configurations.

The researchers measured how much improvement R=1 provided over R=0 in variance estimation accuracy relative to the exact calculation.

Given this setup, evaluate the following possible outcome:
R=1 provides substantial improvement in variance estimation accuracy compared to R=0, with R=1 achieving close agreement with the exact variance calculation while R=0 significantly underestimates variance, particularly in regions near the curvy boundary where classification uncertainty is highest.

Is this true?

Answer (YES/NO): NO